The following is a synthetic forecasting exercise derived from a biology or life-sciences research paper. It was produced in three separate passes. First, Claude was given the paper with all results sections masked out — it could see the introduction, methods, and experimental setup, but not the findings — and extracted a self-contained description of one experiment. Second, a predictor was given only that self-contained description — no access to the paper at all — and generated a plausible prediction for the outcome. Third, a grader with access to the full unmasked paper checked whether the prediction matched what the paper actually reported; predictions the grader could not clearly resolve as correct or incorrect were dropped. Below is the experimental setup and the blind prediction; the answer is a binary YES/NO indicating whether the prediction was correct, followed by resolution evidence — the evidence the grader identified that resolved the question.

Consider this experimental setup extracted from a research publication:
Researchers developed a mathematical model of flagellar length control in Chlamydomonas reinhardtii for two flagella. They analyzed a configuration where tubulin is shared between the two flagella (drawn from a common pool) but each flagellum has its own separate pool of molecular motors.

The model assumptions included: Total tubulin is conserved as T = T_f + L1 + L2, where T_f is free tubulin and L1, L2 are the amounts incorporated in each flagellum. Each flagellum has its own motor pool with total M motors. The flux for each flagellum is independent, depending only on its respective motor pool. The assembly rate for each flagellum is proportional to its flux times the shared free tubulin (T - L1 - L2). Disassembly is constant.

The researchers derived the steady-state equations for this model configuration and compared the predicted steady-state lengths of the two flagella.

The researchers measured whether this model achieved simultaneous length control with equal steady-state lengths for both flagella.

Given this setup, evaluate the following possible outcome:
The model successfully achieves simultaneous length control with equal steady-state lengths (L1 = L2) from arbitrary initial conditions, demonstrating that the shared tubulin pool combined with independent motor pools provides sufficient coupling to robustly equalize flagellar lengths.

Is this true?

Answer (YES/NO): YES